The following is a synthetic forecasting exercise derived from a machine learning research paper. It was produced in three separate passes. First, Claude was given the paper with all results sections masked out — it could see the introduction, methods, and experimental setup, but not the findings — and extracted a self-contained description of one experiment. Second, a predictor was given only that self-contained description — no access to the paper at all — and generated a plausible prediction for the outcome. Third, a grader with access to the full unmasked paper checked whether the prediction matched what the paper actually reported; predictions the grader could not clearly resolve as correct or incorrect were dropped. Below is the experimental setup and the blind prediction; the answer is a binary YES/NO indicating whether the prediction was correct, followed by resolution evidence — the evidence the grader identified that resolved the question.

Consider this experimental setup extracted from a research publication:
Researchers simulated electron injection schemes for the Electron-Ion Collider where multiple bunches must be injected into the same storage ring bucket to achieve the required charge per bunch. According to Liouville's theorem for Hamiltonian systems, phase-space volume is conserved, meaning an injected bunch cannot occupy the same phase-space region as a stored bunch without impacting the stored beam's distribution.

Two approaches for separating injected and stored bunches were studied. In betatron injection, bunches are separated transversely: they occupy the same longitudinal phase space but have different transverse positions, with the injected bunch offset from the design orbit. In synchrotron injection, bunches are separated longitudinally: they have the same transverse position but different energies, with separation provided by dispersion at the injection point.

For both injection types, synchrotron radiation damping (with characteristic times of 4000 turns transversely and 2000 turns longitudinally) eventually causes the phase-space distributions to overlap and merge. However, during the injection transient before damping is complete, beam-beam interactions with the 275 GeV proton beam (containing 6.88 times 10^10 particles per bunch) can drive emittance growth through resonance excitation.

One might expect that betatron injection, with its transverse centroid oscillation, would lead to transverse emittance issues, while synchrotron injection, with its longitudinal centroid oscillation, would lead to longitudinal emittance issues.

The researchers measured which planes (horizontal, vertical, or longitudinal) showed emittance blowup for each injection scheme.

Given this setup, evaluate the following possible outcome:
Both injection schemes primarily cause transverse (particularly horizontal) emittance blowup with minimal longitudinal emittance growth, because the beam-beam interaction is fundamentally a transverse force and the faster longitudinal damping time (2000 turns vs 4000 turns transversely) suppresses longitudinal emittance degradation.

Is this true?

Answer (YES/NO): NO